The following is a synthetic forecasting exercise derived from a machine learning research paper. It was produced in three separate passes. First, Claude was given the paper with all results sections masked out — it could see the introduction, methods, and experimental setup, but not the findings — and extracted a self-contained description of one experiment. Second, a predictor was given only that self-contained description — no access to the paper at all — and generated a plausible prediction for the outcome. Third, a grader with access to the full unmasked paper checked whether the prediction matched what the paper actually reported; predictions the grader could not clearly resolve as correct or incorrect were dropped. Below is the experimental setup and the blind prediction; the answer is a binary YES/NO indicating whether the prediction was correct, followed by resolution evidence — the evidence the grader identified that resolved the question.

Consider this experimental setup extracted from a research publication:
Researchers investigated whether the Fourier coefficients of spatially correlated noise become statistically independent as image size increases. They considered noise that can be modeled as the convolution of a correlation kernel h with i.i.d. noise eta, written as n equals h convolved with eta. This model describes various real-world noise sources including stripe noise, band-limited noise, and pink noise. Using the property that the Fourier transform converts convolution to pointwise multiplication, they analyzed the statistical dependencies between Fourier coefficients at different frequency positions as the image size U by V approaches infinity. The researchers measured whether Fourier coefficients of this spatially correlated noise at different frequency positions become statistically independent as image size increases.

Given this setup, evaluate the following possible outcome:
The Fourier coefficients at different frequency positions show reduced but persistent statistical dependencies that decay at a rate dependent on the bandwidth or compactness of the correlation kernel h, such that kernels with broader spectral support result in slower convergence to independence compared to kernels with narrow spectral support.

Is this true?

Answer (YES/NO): NO